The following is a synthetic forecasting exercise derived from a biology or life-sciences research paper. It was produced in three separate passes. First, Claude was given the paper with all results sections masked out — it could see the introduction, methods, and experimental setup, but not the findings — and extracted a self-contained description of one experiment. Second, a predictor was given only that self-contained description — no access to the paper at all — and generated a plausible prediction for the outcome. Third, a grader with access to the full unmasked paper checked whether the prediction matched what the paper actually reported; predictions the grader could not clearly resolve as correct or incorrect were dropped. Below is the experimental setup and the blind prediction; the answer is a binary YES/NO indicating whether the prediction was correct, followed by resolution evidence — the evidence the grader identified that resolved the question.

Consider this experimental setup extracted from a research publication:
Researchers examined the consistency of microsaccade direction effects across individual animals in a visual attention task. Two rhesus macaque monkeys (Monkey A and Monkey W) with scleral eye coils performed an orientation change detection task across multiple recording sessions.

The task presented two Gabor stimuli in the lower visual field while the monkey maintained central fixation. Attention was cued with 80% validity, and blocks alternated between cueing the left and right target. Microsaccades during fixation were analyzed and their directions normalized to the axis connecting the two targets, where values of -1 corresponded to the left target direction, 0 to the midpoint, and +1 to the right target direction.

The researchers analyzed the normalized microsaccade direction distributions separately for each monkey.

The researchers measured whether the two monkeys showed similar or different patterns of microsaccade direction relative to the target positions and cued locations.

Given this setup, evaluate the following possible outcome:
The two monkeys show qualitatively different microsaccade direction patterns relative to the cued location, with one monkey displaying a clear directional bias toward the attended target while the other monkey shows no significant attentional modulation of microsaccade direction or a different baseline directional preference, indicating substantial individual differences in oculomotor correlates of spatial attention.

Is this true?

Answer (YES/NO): NO